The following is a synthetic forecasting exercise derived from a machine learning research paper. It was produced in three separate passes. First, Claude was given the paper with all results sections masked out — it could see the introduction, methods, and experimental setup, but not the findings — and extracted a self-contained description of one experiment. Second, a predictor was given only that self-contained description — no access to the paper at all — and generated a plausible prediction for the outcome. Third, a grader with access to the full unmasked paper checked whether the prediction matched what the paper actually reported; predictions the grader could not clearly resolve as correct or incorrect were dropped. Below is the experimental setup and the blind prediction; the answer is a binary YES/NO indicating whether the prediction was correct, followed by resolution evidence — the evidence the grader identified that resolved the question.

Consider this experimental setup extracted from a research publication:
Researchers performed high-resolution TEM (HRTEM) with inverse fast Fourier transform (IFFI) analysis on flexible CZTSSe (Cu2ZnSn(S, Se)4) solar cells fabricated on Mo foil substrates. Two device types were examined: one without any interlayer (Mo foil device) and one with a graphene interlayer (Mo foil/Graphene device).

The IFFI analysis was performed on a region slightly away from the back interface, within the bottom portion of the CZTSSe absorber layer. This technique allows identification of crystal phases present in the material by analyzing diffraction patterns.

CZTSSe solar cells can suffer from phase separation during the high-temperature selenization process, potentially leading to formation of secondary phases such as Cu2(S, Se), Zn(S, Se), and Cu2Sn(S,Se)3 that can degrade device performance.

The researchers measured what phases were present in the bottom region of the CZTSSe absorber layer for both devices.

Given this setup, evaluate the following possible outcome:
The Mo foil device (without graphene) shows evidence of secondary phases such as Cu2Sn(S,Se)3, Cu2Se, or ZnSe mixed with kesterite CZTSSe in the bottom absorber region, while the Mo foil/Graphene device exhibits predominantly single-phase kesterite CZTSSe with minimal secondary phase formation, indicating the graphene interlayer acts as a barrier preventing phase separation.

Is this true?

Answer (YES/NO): YES